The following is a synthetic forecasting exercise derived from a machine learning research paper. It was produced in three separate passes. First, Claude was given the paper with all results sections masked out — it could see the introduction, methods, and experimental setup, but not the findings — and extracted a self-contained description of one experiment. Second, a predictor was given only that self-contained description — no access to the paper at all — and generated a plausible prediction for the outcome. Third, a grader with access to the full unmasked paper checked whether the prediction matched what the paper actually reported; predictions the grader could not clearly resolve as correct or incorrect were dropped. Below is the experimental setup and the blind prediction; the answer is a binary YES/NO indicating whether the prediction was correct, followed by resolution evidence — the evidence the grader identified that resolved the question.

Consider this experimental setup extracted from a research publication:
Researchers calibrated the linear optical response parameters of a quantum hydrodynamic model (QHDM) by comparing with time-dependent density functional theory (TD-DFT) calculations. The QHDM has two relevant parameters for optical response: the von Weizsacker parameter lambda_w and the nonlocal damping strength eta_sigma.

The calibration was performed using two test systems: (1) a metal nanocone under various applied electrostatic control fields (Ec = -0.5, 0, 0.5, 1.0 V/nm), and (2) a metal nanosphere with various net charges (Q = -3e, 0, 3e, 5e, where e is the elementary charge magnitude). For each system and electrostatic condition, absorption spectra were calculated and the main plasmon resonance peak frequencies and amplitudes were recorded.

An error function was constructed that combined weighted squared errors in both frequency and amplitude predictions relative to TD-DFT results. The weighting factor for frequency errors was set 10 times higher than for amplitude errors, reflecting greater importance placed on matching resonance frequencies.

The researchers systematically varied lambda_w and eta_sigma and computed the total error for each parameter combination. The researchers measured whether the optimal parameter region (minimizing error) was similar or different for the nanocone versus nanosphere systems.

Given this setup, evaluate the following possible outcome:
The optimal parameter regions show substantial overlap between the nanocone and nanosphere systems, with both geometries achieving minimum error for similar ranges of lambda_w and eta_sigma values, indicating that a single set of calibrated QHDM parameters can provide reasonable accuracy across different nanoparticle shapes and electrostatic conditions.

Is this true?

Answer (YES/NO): NO